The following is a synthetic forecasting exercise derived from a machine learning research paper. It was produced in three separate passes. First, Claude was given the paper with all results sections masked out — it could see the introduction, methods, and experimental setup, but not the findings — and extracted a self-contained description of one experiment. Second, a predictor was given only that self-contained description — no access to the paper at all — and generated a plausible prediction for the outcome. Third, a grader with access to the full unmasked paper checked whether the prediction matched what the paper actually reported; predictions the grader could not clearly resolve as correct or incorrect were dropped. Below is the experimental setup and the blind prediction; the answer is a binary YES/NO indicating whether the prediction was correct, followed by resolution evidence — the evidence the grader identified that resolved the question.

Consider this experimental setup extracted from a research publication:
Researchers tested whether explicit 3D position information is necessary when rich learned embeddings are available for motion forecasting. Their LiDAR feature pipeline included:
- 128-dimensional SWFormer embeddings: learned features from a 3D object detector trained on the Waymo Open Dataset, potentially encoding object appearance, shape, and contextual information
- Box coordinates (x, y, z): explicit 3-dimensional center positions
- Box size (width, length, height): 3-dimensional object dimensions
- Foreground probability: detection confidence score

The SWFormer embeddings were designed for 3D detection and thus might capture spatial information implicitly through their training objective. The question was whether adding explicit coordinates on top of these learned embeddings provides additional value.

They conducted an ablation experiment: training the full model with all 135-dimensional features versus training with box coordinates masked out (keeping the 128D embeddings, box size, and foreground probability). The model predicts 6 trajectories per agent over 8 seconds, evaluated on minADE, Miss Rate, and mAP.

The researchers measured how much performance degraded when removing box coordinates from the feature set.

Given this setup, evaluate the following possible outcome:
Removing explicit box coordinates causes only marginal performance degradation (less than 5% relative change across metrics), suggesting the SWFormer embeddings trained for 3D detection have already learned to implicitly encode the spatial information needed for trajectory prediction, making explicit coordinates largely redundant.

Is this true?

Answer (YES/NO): NO